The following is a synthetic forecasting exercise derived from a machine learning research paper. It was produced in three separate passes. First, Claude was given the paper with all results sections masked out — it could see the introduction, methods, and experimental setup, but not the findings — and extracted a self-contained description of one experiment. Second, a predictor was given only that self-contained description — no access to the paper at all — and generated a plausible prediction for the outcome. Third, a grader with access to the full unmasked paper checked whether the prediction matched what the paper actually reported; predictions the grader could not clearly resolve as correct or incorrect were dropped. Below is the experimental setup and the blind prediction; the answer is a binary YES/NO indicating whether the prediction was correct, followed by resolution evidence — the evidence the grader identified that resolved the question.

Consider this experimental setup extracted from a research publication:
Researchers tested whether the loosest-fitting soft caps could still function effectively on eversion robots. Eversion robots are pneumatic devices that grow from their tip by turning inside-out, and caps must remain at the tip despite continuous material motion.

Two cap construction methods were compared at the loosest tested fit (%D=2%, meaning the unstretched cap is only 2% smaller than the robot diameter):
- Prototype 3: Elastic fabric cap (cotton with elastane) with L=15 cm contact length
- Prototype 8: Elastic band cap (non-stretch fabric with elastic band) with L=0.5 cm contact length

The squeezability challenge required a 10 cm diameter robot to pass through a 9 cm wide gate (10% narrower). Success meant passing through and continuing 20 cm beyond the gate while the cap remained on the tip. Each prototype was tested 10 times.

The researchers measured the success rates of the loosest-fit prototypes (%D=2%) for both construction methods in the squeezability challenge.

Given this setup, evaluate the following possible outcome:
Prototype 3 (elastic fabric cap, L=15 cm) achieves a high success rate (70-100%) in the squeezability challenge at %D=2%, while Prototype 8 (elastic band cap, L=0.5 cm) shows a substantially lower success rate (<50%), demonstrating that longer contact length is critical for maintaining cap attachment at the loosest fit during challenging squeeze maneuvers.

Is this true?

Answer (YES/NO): NO